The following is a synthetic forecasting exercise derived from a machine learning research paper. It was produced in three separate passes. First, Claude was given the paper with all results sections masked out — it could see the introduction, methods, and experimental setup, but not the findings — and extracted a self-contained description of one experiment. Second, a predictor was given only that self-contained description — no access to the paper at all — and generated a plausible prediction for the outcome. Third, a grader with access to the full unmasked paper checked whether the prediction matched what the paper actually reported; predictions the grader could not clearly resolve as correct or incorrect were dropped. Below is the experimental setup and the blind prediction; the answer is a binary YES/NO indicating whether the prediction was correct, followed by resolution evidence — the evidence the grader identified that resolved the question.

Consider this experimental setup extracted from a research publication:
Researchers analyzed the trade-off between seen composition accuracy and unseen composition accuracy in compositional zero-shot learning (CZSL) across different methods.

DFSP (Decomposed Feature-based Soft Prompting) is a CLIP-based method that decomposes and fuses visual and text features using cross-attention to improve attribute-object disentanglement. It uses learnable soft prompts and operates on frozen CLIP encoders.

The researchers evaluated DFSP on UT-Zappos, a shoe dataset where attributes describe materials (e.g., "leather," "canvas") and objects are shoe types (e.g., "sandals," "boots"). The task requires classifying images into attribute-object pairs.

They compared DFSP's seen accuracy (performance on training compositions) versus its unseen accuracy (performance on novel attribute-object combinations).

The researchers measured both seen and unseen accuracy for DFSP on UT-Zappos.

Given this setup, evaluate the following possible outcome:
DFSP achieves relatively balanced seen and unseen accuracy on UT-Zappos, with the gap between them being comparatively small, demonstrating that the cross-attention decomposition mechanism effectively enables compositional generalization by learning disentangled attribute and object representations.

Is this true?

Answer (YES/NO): YES